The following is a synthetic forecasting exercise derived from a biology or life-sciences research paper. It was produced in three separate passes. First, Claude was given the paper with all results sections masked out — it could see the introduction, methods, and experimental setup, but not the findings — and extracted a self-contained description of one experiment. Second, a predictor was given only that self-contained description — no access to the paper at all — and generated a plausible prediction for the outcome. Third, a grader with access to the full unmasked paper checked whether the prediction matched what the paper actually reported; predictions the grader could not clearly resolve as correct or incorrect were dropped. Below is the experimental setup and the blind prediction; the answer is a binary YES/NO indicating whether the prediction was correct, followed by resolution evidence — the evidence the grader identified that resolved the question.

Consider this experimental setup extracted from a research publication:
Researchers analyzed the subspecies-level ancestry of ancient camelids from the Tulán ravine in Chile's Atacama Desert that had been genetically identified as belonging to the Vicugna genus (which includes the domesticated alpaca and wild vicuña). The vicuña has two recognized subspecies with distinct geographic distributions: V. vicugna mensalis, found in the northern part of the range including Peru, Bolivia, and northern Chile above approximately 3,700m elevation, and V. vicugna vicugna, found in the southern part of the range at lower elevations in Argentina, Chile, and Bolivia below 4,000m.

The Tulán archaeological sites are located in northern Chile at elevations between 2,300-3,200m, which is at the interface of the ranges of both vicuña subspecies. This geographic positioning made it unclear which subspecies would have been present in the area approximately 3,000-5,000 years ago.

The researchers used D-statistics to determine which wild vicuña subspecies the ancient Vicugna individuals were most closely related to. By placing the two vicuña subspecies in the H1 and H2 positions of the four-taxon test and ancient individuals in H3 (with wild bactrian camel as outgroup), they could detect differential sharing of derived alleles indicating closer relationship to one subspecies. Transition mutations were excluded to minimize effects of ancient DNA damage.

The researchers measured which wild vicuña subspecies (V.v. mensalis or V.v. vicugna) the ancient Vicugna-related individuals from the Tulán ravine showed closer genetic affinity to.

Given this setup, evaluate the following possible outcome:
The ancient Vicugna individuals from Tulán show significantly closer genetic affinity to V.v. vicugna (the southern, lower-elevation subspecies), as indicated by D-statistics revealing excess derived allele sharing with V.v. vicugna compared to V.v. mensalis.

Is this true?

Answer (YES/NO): YES